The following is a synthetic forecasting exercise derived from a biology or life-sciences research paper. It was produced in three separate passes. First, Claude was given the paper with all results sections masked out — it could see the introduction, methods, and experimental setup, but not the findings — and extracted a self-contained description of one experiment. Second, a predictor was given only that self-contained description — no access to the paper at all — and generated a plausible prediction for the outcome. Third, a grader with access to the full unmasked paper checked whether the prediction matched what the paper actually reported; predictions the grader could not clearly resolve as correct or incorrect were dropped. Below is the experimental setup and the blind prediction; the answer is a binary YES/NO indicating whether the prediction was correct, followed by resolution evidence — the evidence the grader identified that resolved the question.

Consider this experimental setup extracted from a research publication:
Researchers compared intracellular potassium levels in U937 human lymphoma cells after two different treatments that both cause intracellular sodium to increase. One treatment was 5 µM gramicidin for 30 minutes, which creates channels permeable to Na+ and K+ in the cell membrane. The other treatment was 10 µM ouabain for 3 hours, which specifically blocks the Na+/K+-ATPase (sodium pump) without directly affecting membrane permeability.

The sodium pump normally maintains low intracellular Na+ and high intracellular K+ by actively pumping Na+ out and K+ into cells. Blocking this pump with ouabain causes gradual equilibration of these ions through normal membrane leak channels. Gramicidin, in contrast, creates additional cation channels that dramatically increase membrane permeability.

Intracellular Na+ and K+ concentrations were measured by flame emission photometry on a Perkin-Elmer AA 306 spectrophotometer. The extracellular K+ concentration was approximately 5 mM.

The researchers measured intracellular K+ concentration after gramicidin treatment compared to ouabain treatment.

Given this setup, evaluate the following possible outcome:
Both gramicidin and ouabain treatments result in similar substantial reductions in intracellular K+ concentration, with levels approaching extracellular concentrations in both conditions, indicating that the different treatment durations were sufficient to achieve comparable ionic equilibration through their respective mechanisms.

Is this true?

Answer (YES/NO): NO